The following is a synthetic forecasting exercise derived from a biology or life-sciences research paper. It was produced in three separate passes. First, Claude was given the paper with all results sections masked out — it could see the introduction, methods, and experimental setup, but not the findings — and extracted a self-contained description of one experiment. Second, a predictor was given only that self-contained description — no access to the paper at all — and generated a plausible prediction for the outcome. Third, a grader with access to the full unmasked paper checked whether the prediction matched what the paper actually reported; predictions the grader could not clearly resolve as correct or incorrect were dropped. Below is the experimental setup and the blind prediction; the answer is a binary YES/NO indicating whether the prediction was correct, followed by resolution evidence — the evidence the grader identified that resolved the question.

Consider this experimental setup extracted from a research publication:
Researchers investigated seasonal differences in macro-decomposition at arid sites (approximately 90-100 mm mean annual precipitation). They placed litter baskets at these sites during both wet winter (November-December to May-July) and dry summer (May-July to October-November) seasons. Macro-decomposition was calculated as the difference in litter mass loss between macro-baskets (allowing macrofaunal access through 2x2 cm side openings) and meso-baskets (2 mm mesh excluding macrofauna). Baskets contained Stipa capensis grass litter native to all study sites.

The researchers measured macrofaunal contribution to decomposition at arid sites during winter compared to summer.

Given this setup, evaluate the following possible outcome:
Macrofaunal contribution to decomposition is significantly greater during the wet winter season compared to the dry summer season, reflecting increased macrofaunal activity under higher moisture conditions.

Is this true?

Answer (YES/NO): NO